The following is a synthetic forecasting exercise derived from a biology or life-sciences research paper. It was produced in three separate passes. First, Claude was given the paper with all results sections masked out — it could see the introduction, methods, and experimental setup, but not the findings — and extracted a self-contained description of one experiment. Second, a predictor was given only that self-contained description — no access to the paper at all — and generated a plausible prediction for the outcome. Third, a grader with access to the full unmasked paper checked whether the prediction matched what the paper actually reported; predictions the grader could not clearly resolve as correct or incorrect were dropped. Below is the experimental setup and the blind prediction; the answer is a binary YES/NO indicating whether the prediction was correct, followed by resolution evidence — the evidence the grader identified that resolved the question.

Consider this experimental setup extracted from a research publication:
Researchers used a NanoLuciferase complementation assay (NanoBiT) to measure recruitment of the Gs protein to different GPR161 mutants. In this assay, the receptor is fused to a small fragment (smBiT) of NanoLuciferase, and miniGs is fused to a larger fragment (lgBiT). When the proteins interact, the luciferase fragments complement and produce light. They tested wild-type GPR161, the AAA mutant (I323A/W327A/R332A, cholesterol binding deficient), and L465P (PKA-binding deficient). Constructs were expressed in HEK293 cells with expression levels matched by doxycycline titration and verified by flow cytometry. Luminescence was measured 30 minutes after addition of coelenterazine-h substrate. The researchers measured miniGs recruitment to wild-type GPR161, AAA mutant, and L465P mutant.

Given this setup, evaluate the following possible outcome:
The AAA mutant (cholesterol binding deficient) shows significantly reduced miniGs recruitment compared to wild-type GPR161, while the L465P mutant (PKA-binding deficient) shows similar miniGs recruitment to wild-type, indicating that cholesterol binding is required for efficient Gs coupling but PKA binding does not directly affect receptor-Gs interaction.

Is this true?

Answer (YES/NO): YES